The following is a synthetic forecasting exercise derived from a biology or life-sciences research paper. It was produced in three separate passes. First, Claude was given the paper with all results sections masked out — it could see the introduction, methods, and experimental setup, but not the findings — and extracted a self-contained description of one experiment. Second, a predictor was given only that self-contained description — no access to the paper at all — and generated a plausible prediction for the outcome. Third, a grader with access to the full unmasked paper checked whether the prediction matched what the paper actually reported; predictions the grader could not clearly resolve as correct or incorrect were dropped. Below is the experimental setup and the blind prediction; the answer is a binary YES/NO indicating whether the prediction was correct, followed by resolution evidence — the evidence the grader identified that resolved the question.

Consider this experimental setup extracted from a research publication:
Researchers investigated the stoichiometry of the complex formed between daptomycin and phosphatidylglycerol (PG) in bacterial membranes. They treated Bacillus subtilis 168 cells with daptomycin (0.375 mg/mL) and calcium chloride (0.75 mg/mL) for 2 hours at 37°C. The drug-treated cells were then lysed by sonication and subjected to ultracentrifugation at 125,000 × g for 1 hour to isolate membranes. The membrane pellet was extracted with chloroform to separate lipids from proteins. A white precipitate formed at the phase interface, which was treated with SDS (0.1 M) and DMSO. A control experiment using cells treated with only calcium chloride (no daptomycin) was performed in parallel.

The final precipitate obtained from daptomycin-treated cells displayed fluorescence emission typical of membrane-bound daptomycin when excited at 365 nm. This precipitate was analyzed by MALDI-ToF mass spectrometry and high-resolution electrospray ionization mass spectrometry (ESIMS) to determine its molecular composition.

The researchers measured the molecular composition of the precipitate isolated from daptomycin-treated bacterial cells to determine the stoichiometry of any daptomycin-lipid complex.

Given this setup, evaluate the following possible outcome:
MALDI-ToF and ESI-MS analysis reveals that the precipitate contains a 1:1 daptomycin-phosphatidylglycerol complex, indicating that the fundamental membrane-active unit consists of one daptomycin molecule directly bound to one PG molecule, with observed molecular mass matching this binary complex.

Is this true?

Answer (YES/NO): NO